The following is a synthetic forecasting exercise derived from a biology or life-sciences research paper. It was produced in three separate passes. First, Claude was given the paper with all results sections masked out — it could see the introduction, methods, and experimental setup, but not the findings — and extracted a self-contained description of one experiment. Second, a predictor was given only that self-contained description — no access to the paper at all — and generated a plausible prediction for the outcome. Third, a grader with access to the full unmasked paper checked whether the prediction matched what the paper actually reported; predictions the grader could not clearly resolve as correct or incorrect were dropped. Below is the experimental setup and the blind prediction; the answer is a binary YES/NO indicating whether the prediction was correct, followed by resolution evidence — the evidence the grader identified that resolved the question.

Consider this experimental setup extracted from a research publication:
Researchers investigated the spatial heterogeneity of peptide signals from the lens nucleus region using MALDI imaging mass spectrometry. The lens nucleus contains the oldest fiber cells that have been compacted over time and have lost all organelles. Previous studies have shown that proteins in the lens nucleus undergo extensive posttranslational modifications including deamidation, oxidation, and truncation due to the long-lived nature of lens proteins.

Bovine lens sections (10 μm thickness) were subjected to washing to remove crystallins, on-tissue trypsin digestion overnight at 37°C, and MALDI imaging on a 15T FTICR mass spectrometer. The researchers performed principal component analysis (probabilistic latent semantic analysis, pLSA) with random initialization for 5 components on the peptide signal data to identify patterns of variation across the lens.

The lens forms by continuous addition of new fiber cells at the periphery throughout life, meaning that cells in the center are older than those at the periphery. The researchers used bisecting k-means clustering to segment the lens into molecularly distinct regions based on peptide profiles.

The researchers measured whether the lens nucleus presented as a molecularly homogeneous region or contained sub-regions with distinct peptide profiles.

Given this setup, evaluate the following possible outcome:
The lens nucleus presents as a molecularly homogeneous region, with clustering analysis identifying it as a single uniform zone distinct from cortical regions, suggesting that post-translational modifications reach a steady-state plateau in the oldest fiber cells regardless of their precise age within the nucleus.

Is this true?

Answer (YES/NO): NO